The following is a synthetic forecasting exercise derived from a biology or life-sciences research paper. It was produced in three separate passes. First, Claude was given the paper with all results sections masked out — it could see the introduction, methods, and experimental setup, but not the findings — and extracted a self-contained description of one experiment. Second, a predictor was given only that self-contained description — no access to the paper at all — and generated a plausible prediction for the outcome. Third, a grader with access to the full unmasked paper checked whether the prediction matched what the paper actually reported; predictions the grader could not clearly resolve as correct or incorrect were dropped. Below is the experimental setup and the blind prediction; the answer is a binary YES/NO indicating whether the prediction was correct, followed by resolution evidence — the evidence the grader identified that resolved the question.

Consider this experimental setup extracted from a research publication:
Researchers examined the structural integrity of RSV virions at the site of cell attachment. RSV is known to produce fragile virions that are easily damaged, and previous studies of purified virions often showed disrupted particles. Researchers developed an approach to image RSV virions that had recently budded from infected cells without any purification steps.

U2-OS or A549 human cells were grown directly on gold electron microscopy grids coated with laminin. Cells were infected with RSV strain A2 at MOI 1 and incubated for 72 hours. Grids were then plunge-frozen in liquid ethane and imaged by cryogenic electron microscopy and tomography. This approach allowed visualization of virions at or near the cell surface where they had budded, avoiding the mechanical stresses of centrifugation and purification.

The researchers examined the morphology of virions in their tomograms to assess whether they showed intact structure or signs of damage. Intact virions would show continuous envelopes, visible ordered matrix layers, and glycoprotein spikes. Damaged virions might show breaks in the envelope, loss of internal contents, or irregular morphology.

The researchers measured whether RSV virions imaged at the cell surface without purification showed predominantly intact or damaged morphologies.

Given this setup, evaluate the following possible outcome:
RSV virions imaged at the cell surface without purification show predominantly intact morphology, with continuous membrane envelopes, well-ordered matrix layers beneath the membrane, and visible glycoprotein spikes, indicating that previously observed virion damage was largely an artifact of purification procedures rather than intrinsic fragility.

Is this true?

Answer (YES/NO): NO